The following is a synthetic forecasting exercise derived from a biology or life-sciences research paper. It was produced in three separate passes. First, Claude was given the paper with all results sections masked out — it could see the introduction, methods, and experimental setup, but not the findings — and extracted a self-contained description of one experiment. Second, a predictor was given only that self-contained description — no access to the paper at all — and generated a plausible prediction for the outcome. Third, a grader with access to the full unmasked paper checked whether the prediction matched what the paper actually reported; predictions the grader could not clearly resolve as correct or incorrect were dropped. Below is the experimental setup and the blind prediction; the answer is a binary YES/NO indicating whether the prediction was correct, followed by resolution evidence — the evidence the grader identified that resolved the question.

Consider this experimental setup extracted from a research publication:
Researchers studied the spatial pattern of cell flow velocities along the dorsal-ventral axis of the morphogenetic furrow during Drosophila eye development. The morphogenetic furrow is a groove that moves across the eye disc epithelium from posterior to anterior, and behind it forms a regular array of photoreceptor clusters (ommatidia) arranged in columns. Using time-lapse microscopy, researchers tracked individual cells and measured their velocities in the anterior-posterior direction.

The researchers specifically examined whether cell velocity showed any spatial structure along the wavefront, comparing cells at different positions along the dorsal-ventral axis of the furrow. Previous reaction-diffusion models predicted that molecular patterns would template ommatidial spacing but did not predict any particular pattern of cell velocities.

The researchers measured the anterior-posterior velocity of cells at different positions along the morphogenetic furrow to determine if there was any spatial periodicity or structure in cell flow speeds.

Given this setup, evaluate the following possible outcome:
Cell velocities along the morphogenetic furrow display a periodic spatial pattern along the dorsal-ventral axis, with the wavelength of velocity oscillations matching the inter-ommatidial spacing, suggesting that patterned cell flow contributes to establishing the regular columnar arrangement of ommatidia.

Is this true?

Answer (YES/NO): YES